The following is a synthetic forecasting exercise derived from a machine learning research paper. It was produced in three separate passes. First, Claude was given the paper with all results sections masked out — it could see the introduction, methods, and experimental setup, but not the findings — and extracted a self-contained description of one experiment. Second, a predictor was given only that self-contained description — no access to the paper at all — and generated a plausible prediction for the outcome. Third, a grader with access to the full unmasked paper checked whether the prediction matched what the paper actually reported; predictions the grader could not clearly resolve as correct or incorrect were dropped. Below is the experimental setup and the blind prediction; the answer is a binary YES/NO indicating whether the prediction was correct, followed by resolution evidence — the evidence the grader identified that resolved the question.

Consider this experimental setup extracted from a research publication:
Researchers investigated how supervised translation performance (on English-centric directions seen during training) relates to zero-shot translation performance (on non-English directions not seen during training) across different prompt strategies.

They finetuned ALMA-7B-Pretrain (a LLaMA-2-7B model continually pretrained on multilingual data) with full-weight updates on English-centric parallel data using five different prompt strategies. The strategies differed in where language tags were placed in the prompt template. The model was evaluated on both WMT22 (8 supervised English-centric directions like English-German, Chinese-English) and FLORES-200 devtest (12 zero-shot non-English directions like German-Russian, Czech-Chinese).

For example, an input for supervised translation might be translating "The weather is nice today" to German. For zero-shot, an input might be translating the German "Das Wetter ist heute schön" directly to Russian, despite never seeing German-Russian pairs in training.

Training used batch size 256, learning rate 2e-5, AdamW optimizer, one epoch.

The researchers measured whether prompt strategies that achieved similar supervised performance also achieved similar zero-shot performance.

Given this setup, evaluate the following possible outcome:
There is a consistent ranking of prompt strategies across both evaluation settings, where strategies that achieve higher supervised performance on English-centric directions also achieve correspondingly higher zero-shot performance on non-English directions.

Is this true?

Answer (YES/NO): NO